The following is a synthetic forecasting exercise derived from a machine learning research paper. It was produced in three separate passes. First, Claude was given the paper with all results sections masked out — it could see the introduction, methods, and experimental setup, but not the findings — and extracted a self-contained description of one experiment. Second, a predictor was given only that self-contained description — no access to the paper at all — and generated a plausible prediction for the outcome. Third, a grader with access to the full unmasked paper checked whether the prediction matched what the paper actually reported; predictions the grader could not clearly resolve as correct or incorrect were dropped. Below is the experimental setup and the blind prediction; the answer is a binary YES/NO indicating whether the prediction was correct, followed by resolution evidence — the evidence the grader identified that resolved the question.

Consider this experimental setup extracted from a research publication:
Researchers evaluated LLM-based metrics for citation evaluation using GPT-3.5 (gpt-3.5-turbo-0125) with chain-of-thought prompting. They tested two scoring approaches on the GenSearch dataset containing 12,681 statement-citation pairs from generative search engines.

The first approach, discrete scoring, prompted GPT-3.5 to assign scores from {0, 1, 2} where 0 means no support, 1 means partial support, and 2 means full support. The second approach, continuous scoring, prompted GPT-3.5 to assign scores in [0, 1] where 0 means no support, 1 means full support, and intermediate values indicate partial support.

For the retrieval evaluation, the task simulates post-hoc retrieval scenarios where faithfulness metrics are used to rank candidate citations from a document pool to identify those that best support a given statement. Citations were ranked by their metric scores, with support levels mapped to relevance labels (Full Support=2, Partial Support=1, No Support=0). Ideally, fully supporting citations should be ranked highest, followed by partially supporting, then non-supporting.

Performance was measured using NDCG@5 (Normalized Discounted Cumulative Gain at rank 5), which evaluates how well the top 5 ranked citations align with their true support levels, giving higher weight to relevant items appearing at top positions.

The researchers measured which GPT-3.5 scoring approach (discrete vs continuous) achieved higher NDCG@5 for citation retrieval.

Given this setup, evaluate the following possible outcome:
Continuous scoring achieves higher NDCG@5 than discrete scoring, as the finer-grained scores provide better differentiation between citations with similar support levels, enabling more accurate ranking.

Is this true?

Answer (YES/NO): YES